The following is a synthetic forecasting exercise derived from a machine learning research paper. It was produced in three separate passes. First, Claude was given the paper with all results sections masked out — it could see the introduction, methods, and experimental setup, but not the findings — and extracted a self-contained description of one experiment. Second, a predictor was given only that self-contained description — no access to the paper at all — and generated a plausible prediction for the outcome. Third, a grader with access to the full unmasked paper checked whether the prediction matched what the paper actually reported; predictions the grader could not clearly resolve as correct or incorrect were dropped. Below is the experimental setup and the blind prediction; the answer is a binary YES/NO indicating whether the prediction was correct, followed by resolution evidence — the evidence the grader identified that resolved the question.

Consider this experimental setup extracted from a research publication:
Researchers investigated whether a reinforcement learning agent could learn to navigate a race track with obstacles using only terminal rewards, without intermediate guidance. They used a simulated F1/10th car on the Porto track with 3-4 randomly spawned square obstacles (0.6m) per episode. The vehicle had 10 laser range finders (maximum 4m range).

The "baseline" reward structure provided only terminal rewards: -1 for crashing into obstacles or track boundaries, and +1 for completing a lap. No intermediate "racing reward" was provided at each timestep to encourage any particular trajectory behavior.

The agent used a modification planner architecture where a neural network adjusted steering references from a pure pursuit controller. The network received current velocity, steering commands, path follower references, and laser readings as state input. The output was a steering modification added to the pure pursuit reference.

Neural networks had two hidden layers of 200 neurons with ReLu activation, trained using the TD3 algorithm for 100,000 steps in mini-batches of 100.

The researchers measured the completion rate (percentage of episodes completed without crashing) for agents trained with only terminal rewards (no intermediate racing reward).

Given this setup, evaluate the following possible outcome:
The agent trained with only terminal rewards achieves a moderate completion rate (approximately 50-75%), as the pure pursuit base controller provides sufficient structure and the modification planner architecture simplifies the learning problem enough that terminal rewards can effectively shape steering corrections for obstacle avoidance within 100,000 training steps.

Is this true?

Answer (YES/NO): NO